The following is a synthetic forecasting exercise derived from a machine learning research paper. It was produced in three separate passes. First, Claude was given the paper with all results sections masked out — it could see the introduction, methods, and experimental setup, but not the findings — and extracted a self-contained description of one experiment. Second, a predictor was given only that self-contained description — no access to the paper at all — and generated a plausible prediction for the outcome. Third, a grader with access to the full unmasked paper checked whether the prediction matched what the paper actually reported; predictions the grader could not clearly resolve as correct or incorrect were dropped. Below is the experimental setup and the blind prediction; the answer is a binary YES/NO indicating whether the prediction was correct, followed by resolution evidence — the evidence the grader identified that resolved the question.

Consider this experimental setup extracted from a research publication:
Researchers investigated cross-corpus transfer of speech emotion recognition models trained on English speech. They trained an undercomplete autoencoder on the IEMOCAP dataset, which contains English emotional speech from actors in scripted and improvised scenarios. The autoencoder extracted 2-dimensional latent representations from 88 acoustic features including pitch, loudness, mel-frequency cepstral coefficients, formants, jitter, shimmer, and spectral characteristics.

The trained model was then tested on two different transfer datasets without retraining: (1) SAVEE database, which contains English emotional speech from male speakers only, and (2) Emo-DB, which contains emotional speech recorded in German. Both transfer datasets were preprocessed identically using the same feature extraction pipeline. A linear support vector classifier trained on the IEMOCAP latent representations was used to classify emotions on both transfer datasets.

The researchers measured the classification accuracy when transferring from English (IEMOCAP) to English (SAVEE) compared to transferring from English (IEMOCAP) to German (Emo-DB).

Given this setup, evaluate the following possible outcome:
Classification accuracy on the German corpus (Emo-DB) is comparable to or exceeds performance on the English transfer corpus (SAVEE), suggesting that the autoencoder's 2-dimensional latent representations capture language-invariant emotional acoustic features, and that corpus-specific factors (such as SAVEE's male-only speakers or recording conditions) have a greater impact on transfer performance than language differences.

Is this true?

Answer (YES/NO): NO